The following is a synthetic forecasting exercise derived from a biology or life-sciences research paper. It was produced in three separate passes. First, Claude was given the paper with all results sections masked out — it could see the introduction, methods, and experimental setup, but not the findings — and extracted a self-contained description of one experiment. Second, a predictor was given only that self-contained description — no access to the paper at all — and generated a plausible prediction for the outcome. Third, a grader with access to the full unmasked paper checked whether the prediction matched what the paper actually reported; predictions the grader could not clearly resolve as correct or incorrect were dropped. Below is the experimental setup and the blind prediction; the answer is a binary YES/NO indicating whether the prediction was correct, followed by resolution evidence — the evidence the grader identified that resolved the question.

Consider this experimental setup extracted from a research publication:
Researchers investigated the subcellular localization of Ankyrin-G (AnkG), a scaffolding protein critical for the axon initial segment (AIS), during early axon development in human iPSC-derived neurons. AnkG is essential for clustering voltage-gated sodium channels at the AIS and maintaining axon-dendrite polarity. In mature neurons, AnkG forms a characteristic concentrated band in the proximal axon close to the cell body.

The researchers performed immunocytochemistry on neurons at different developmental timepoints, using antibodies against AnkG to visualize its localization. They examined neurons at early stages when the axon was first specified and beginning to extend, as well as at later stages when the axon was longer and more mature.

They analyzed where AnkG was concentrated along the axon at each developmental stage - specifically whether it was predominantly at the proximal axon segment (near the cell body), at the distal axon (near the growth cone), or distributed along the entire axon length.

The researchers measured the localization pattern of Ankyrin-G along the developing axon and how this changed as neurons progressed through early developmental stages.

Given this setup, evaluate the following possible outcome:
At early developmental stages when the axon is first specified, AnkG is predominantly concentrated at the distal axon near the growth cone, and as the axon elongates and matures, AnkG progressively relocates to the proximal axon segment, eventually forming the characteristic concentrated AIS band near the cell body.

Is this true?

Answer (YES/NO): YES